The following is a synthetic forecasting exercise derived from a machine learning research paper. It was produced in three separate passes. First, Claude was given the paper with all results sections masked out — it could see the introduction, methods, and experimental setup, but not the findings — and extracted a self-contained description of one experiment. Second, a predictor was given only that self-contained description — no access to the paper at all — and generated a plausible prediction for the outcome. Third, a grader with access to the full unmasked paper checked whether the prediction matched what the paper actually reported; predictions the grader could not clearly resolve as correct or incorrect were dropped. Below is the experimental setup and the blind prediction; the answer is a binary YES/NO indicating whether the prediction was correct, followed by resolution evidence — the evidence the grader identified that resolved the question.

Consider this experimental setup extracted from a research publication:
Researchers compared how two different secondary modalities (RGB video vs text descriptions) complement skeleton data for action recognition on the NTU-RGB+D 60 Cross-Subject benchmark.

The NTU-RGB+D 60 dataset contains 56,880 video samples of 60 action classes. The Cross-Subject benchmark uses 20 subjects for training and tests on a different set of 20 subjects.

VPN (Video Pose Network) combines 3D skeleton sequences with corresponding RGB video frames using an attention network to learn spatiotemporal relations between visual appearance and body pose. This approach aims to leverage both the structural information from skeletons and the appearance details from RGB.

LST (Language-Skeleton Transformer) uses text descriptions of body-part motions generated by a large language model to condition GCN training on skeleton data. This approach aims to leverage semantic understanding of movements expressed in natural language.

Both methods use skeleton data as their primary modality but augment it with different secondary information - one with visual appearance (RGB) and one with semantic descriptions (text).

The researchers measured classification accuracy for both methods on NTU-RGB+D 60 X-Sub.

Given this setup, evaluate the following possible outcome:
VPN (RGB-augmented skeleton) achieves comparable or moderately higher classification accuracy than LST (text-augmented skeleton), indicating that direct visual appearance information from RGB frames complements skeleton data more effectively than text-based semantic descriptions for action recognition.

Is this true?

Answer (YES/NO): YES